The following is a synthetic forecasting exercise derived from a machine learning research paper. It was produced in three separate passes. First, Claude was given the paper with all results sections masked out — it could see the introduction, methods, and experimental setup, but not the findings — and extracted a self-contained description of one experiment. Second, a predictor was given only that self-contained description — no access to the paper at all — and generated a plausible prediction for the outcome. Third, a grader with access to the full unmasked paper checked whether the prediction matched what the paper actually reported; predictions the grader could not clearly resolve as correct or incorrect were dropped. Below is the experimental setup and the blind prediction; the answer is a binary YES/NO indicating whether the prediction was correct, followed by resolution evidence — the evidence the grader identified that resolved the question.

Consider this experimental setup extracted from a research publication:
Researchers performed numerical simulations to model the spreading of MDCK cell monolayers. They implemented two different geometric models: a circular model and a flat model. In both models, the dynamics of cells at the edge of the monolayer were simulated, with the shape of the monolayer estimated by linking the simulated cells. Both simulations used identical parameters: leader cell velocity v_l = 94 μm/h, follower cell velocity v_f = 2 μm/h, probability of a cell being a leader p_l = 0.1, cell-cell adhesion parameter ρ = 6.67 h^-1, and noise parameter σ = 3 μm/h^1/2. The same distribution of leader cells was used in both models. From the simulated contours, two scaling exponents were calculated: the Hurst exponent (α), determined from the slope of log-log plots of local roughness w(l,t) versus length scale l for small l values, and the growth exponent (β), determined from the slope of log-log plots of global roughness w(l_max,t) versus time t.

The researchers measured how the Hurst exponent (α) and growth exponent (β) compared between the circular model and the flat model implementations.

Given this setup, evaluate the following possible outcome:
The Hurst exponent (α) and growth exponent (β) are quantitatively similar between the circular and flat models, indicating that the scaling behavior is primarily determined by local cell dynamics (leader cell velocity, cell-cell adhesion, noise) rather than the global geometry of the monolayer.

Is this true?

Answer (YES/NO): YES